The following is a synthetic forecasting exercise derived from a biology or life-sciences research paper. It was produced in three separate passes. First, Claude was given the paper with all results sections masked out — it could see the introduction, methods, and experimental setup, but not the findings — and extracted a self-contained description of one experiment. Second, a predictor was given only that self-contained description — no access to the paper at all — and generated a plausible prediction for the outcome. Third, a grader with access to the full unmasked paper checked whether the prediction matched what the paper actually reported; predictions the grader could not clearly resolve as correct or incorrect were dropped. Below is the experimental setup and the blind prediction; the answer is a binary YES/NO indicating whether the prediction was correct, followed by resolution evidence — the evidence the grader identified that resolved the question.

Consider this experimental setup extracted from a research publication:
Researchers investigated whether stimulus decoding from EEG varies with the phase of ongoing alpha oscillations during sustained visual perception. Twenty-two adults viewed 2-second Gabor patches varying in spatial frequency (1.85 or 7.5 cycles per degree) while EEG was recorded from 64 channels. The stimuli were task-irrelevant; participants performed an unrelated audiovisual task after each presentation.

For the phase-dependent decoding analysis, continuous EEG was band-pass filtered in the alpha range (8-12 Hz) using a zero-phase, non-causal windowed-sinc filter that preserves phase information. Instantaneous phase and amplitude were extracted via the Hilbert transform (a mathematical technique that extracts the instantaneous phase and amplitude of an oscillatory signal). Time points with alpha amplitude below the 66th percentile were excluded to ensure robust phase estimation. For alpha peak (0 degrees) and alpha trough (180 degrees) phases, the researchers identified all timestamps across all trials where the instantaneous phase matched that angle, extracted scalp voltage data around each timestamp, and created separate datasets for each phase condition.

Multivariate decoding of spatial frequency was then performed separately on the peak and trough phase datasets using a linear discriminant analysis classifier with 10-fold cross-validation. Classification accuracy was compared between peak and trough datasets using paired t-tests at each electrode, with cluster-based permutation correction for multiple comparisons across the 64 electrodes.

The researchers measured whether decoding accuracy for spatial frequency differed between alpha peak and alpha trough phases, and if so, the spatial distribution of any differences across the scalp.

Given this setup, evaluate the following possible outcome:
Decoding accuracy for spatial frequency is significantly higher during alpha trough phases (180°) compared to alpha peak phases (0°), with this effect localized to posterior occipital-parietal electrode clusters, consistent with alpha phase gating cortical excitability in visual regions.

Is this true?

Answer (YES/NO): YES